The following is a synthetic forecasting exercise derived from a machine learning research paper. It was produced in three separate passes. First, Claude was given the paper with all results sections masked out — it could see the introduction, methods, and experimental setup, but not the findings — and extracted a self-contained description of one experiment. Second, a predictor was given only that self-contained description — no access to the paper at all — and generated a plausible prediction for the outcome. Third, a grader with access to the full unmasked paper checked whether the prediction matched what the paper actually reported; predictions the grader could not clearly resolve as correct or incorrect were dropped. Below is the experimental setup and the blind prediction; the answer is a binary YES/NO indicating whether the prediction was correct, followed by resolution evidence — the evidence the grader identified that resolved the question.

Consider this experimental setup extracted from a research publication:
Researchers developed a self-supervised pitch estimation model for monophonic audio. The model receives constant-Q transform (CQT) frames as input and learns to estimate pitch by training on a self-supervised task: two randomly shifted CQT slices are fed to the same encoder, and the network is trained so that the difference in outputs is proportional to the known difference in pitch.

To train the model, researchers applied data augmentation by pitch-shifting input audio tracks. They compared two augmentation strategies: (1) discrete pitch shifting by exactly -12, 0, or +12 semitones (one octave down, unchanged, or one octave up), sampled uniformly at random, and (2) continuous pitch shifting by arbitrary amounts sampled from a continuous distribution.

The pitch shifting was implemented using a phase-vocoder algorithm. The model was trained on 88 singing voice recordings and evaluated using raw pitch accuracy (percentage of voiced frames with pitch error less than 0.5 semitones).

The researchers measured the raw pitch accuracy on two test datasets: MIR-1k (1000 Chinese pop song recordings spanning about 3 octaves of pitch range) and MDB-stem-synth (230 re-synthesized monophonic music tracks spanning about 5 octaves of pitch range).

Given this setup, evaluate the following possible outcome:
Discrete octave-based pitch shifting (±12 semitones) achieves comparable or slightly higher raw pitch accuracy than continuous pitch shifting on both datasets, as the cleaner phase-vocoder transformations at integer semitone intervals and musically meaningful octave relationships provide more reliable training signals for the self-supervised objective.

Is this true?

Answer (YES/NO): YES